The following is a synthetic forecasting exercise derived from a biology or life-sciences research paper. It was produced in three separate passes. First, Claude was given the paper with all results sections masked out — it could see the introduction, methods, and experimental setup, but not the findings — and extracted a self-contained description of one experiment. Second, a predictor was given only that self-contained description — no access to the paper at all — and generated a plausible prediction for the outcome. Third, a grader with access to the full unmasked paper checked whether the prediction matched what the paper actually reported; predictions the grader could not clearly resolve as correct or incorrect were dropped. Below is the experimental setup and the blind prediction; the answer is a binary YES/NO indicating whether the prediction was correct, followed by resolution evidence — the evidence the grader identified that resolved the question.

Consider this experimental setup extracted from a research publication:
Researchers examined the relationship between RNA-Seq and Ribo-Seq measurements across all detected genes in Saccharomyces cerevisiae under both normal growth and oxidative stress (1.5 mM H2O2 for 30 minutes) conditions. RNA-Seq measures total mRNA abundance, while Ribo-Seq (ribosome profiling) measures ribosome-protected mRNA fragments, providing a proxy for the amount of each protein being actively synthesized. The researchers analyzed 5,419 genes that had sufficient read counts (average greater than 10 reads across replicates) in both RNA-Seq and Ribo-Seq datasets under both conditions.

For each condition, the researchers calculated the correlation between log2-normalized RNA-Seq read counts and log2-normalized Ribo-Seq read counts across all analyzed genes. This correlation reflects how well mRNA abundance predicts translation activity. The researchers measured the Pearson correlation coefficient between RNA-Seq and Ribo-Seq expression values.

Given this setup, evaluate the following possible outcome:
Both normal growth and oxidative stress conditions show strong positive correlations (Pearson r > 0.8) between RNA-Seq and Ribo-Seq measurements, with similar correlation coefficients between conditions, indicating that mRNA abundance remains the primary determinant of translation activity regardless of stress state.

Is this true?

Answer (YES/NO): YES